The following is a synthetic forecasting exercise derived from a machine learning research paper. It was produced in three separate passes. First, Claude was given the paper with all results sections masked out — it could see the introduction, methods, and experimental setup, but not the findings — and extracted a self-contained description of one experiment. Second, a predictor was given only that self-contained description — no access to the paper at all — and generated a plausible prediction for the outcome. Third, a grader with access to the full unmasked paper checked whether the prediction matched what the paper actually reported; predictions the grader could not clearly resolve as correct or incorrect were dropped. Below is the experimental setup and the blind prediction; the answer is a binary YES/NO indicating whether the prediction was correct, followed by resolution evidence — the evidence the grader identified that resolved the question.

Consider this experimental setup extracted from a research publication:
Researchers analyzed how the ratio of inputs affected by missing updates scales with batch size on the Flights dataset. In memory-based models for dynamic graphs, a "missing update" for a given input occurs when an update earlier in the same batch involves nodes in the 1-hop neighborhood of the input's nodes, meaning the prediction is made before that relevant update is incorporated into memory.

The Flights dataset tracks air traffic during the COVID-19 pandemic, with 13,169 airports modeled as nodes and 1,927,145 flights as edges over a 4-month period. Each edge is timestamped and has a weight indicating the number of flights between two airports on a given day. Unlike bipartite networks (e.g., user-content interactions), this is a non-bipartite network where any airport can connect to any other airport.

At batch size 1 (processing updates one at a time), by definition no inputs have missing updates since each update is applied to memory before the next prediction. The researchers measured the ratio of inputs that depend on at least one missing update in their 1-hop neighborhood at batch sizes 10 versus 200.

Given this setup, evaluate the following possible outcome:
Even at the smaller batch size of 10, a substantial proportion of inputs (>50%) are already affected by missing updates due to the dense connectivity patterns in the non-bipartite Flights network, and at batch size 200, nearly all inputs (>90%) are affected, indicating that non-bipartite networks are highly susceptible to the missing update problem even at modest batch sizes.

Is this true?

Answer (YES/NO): YES